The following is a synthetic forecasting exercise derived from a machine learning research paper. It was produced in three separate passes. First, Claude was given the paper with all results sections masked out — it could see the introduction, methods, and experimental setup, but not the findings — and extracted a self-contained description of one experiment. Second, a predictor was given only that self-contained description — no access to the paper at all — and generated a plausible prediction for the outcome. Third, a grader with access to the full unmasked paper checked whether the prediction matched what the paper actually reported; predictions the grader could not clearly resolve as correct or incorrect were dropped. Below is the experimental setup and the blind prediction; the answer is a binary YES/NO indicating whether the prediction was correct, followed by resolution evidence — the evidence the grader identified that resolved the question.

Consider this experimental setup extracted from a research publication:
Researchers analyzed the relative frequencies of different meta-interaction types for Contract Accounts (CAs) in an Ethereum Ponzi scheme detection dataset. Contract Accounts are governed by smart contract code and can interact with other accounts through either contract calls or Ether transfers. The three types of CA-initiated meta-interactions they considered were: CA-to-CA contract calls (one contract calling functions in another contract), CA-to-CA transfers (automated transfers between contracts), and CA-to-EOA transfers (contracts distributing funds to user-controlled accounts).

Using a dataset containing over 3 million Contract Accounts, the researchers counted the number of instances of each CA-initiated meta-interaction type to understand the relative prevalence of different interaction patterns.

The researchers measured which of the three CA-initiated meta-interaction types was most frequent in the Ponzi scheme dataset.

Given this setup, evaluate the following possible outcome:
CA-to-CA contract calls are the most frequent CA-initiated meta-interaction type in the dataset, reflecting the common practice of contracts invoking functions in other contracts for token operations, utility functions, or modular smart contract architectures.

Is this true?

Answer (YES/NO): YES